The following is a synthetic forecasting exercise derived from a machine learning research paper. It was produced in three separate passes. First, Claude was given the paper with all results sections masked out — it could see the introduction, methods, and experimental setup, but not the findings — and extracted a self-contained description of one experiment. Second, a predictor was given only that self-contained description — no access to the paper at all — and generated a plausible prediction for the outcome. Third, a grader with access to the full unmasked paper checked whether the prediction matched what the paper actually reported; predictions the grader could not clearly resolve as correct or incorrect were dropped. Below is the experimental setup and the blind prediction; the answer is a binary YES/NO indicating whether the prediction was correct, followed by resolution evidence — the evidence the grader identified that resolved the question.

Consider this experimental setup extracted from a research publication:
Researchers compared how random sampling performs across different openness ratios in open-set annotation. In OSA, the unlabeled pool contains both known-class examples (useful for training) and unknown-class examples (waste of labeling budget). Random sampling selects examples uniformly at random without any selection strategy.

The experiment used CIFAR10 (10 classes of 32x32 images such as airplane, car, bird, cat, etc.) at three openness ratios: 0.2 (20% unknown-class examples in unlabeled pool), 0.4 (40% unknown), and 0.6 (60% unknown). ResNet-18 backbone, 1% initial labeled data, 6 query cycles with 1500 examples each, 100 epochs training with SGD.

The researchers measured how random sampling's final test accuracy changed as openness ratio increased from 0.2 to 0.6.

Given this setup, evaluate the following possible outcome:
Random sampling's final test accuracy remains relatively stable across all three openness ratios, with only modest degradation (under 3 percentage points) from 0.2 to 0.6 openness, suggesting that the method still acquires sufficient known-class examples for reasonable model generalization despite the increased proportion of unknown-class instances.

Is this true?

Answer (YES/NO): NO